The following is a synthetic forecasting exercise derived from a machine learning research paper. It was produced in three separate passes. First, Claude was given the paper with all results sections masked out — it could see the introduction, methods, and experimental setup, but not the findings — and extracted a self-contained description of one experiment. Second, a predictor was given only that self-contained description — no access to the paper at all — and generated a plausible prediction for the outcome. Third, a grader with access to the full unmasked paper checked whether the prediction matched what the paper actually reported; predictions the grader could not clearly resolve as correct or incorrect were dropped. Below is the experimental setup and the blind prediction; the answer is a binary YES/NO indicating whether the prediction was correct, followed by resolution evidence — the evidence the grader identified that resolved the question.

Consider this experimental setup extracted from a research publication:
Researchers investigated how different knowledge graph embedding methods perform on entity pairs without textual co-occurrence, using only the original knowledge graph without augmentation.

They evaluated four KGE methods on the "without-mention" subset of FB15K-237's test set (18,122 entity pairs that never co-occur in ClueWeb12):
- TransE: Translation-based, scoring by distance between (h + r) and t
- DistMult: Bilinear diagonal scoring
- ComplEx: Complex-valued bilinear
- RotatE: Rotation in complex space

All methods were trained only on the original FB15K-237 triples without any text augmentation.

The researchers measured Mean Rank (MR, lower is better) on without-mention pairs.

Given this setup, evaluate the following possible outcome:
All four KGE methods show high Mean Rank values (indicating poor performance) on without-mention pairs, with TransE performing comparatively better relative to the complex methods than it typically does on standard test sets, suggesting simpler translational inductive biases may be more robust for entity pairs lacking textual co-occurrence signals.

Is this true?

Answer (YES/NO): NO